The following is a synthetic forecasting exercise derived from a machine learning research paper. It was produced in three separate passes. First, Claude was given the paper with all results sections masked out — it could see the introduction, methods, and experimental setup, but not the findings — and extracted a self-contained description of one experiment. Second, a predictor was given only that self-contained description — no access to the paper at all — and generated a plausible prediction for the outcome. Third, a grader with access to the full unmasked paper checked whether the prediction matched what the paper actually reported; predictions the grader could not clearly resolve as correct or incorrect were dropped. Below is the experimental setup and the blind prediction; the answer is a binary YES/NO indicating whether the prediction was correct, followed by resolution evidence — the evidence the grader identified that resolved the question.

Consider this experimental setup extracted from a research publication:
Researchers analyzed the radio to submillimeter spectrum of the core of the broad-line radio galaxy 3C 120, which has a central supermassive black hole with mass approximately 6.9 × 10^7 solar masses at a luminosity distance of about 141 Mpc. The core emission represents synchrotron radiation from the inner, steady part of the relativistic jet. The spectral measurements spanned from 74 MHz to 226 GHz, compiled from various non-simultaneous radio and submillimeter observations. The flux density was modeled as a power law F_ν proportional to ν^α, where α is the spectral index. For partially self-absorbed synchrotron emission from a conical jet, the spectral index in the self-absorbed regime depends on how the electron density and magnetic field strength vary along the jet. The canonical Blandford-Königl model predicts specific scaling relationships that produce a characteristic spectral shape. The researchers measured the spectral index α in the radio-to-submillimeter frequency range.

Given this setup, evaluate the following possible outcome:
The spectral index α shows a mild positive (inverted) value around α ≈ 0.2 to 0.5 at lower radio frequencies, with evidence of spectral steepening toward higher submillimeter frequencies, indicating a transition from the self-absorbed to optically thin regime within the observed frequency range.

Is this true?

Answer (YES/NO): NO